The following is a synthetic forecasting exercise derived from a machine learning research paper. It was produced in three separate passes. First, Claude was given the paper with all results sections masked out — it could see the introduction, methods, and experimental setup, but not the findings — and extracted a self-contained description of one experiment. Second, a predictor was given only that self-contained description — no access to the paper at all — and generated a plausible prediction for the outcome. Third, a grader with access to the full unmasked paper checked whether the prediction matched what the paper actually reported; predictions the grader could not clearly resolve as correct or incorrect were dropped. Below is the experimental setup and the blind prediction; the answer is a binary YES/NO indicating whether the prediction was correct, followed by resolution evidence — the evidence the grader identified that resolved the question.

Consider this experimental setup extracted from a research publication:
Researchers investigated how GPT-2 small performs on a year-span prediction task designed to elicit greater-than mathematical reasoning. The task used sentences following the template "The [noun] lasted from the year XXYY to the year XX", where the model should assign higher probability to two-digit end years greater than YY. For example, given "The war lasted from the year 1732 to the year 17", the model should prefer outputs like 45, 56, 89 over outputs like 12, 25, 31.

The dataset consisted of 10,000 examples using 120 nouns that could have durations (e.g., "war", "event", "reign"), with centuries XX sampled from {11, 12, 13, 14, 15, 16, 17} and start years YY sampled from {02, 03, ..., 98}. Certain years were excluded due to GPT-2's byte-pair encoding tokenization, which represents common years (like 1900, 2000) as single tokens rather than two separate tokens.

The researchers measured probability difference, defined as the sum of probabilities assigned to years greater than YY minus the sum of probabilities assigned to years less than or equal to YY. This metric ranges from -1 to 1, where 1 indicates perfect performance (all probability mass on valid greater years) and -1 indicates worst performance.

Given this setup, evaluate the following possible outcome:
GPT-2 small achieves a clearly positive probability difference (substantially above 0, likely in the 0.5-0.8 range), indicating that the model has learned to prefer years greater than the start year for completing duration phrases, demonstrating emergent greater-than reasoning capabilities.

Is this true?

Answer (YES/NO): NO